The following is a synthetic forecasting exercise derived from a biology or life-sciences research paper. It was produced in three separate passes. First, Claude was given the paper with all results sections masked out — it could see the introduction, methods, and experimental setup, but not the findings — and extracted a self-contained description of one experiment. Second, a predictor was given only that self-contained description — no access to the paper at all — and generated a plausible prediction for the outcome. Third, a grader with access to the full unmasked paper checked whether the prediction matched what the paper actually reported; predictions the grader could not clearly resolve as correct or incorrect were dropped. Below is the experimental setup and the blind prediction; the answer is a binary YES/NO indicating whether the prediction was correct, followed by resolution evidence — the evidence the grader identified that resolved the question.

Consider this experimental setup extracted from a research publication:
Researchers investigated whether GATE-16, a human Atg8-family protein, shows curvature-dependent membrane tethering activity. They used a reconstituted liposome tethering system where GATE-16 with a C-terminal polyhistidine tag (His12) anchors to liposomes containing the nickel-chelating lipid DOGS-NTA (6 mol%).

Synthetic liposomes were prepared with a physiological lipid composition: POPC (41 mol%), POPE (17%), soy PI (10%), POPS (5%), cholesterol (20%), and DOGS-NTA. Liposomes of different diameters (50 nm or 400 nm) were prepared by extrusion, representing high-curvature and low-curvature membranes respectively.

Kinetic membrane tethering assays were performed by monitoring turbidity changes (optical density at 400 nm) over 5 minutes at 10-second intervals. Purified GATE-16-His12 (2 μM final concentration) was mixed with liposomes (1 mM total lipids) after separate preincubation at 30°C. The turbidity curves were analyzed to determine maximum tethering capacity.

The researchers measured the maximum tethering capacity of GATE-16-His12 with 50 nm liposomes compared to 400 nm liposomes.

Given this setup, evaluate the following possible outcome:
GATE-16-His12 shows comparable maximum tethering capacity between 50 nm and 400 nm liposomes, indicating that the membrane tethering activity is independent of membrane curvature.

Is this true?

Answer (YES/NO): NO